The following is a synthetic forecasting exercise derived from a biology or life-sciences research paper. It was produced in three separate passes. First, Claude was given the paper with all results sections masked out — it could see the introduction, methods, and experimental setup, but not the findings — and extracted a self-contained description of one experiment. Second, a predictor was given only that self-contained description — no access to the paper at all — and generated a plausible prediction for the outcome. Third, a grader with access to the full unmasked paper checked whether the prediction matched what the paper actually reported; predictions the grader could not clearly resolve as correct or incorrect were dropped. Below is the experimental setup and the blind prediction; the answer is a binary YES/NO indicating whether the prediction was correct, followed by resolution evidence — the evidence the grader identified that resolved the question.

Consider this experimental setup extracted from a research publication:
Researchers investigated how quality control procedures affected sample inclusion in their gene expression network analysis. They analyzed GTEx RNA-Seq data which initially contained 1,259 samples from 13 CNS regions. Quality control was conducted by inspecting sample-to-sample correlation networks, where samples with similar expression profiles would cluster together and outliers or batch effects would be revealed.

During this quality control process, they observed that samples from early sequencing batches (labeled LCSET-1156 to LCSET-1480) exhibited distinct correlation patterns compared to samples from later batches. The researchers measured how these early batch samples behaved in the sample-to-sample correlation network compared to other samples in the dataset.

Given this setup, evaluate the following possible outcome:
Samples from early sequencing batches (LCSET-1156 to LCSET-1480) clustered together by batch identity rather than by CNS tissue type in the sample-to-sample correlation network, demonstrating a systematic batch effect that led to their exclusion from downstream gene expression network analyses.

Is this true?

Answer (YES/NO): YES